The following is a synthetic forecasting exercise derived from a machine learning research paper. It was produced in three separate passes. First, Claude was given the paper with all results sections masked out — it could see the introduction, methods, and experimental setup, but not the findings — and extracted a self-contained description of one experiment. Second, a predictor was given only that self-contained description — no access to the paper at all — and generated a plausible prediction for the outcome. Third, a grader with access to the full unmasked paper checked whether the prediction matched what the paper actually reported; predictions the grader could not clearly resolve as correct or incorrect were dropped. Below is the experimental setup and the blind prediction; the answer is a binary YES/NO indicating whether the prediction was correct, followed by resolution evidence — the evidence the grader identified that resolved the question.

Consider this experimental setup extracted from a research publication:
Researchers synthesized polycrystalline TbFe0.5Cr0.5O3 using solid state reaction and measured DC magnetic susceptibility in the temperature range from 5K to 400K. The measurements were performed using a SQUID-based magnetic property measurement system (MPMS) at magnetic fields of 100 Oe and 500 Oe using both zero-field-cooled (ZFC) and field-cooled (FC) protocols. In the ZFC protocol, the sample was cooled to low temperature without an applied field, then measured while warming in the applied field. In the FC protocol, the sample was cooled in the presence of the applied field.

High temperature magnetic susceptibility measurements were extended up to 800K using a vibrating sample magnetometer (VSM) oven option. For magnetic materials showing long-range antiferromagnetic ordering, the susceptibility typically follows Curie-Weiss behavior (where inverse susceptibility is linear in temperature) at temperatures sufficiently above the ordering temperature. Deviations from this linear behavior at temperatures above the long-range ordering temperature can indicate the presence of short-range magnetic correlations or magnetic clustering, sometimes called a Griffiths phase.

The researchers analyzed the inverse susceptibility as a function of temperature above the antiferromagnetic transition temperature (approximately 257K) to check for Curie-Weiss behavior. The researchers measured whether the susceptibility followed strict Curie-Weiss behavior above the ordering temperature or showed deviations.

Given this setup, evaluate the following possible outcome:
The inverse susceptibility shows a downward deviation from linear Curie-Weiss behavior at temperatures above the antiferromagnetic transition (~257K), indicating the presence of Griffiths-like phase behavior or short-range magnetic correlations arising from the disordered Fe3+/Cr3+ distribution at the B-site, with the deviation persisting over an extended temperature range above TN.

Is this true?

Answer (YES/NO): YES